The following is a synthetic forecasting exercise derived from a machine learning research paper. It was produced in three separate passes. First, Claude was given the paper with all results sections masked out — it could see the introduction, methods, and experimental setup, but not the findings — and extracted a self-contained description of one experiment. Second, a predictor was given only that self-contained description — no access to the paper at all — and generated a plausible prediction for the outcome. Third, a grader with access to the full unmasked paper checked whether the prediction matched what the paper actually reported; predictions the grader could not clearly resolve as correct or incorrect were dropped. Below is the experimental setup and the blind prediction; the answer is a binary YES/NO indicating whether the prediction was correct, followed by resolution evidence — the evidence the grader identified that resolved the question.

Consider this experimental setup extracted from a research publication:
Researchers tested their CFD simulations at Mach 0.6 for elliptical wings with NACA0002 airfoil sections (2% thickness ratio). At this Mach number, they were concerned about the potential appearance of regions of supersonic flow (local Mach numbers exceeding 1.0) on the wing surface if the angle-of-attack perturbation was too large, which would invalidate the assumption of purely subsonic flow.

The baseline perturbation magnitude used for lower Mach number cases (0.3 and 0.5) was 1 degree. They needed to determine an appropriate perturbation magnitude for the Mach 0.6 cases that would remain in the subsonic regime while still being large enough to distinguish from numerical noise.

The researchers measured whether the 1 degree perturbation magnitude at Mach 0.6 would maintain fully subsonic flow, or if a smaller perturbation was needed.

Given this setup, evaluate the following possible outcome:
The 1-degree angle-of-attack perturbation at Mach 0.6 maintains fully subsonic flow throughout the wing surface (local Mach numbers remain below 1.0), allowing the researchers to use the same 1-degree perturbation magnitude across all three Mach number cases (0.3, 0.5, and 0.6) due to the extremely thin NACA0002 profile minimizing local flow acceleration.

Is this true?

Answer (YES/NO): NO